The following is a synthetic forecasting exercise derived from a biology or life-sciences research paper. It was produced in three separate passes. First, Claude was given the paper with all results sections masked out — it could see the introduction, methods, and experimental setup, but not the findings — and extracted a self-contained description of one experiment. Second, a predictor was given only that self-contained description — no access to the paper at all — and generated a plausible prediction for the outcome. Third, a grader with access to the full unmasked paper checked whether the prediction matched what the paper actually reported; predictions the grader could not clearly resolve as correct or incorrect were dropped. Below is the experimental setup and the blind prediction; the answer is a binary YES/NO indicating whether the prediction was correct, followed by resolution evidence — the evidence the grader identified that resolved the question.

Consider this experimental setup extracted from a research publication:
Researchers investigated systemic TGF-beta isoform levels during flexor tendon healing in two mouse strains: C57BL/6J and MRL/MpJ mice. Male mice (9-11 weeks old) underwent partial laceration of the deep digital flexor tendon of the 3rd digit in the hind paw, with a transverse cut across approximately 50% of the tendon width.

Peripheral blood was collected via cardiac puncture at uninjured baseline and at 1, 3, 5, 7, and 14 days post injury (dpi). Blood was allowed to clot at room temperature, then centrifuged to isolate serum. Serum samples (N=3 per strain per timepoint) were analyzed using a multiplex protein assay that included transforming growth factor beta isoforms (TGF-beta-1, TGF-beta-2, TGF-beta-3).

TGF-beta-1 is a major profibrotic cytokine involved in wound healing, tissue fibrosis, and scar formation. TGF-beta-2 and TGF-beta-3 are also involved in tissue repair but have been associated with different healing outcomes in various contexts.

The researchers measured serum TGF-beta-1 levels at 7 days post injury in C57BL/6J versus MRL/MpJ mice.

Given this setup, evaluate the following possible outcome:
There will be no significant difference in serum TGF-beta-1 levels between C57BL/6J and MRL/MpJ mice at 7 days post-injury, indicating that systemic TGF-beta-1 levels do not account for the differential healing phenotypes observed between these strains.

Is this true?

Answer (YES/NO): YES